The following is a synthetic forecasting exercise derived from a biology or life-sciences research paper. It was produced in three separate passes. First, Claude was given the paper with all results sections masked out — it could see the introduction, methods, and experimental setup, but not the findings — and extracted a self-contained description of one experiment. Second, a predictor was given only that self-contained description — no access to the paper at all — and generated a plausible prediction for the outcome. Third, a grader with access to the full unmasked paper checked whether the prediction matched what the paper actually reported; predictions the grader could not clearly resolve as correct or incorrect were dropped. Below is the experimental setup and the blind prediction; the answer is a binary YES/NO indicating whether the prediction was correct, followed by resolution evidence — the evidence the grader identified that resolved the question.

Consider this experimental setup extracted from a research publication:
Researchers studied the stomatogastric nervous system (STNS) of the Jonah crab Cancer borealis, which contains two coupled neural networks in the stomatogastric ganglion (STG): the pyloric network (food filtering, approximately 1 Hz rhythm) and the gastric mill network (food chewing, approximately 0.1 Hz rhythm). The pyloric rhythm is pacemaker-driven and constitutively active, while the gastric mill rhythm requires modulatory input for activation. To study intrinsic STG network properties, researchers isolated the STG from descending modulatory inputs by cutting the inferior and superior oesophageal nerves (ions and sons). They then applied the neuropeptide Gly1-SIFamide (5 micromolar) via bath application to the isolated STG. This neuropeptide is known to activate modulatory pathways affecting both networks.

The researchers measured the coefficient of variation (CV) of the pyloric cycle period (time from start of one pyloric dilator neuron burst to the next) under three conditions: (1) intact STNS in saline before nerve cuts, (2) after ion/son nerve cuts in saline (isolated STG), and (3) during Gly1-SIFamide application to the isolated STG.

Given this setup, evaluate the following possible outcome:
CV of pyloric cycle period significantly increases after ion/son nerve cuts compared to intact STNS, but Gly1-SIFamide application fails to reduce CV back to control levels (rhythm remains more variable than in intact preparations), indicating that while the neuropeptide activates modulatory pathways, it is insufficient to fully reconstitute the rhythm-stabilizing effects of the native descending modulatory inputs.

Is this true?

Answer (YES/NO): NO